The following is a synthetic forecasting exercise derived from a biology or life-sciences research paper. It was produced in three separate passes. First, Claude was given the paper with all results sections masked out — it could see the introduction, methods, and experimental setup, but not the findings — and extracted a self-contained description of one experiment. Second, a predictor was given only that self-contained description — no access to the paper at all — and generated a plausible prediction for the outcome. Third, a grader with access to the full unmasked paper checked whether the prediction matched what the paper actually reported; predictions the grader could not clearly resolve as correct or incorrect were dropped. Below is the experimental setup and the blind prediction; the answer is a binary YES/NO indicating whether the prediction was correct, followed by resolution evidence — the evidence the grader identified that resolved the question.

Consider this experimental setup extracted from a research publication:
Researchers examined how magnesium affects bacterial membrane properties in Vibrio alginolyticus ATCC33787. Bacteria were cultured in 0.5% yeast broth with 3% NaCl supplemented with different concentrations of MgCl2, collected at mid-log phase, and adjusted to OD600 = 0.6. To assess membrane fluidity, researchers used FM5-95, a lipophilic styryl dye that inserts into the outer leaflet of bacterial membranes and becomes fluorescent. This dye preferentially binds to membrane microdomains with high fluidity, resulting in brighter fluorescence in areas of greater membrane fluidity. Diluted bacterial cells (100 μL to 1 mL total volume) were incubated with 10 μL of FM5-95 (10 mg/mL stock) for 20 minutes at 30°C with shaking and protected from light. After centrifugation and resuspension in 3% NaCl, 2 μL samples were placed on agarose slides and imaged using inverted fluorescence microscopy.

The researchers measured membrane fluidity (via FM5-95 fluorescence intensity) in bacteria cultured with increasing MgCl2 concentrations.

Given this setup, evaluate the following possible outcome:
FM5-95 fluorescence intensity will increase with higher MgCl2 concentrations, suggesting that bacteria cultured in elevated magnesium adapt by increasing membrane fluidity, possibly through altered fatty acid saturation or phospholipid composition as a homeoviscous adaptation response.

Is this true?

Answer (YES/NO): NO